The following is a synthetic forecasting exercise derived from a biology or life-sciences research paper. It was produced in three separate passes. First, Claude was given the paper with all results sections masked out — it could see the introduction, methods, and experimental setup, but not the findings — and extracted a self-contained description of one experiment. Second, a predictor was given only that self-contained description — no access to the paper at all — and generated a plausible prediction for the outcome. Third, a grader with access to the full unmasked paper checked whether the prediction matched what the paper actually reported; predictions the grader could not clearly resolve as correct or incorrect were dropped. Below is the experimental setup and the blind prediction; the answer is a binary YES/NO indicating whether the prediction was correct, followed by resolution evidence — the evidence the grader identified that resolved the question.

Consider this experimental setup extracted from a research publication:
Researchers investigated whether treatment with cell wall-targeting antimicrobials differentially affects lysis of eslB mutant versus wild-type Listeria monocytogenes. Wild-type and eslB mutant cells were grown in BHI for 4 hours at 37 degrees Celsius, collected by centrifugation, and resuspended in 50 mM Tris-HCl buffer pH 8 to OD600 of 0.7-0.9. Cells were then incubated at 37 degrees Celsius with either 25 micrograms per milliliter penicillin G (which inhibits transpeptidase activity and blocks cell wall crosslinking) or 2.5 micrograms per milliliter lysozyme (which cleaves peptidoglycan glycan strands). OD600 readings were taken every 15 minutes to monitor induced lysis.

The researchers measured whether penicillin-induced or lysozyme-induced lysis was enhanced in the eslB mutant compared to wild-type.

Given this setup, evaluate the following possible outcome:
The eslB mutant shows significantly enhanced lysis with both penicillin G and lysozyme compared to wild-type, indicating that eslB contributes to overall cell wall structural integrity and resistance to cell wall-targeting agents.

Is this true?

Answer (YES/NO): NO